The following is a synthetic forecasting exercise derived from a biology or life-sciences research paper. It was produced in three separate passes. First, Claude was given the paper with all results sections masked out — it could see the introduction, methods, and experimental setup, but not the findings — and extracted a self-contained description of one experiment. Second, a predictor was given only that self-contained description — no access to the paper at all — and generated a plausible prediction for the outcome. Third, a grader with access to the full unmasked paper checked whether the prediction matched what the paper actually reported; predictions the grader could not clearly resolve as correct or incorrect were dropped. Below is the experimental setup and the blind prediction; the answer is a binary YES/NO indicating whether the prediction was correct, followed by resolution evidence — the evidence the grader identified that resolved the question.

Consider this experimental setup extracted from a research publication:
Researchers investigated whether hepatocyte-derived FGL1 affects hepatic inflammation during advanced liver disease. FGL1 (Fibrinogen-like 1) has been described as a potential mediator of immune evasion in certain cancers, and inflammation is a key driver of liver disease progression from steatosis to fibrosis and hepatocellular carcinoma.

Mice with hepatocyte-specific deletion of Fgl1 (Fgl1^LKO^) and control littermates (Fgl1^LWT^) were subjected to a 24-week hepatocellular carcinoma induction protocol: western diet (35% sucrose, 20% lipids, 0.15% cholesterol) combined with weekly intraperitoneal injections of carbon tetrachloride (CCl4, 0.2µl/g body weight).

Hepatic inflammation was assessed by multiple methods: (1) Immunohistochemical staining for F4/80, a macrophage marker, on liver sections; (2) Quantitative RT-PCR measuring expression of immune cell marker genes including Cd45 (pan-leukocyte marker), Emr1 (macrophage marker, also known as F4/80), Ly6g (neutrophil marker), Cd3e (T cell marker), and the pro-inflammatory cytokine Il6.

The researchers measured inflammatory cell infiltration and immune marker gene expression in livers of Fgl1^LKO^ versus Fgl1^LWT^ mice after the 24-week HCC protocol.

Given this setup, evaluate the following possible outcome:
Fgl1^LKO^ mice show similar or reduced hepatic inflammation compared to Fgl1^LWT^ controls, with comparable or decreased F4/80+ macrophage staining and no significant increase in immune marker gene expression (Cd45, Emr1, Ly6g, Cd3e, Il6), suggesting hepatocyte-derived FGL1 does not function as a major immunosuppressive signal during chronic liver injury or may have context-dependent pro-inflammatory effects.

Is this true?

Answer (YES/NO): NO